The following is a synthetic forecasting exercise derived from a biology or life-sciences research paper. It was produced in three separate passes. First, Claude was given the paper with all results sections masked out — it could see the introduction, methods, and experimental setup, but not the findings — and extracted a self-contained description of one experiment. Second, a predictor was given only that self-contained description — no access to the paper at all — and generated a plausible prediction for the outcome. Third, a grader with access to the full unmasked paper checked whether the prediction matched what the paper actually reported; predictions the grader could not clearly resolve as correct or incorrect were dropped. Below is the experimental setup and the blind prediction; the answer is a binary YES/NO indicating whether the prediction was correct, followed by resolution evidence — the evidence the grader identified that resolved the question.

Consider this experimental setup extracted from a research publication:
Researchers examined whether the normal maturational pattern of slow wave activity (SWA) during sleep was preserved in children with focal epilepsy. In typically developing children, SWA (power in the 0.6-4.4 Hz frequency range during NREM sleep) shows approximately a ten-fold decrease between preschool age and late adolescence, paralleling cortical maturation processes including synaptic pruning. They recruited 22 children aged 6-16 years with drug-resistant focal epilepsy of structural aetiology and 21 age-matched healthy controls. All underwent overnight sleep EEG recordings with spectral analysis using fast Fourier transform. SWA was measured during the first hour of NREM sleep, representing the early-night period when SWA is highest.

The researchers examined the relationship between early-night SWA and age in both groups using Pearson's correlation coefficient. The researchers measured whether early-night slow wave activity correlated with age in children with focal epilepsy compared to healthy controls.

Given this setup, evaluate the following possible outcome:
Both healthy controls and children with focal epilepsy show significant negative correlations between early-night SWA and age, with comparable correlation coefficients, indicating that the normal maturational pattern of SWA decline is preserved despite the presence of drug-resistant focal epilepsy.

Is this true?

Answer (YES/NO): NO